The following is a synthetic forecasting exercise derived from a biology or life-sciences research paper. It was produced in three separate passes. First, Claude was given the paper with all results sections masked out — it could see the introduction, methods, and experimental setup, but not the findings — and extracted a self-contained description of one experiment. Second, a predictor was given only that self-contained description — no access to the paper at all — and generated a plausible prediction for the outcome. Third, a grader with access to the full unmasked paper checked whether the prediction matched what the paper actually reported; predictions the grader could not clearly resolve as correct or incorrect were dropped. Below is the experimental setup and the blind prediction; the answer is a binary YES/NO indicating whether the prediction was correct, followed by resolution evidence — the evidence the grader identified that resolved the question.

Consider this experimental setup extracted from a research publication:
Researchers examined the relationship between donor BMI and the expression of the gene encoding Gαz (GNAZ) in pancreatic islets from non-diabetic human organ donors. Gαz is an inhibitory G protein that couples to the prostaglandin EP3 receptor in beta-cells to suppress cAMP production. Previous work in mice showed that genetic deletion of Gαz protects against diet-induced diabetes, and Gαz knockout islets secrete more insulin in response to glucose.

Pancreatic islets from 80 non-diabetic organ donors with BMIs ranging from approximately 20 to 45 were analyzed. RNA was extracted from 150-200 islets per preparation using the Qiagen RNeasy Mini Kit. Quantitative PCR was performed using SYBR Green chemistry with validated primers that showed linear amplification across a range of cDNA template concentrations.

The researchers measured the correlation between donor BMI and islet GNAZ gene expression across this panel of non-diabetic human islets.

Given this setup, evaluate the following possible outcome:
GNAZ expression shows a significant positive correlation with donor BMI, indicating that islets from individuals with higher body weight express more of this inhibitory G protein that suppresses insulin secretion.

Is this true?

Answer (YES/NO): NO